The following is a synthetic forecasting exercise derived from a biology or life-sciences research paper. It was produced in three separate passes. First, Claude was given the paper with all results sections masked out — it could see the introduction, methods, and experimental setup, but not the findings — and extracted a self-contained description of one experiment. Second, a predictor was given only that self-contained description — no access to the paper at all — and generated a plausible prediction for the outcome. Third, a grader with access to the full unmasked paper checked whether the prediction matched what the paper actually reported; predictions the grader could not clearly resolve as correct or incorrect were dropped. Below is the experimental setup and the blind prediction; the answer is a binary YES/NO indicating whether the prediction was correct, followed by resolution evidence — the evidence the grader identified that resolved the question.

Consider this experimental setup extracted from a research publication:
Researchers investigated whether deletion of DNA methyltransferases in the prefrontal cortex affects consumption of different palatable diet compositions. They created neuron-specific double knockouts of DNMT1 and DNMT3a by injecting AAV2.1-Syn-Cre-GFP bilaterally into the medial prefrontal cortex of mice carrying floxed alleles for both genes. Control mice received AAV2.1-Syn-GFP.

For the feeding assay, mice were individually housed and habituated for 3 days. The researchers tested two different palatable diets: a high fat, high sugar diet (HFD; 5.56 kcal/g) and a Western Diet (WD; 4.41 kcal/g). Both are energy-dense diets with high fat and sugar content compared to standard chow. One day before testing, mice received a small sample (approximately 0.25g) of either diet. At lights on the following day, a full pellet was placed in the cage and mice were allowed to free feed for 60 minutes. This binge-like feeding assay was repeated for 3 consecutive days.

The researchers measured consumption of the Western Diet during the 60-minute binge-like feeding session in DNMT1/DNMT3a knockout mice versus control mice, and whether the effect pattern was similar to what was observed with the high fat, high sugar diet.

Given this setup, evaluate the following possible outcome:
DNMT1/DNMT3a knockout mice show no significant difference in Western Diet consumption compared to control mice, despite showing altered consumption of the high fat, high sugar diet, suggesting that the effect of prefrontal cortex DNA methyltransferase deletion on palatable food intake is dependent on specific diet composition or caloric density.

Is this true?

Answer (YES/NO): NO